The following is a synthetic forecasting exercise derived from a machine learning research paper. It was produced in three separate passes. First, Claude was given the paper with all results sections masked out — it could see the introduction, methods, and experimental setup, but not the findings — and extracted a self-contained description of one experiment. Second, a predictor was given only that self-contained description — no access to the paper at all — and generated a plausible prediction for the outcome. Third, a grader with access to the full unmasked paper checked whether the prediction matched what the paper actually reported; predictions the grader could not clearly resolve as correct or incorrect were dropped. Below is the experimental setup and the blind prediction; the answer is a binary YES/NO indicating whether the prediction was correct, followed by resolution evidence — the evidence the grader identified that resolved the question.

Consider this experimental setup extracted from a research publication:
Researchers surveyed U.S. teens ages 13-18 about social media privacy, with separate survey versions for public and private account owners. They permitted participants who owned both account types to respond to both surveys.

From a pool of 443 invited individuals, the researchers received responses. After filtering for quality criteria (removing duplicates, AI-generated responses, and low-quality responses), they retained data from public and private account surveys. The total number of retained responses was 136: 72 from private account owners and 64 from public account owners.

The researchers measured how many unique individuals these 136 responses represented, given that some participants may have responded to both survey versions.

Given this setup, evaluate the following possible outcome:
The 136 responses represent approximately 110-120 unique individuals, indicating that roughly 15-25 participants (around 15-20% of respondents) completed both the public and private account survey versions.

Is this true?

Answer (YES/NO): YES